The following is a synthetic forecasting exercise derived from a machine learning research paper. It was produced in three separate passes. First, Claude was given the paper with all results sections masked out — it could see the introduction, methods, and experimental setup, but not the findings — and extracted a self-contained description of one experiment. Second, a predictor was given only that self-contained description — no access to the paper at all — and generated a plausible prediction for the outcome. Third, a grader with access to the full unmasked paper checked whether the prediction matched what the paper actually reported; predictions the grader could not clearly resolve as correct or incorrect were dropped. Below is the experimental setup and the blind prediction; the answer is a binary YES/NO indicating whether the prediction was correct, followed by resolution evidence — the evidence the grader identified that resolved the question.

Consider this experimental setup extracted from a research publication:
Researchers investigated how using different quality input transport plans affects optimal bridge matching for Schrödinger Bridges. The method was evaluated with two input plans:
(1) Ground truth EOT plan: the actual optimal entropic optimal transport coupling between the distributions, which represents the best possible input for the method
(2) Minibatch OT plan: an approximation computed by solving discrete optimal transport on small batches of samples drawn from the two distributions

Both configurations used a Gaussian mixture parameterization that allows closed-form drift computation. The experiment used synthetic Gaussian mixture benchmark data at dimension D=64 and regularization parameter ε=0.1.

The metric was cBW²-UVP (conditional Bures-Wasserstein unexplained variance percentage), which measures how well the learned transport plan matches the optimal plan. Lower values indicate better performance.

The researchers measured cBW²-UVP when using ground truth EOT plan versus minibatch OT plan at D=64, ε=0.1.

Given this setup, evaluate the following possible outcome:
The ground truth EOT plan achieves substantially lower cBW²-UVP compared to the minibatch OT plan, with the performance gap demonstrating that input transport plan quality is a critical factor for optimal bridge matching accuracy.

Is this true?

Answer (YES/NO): NO